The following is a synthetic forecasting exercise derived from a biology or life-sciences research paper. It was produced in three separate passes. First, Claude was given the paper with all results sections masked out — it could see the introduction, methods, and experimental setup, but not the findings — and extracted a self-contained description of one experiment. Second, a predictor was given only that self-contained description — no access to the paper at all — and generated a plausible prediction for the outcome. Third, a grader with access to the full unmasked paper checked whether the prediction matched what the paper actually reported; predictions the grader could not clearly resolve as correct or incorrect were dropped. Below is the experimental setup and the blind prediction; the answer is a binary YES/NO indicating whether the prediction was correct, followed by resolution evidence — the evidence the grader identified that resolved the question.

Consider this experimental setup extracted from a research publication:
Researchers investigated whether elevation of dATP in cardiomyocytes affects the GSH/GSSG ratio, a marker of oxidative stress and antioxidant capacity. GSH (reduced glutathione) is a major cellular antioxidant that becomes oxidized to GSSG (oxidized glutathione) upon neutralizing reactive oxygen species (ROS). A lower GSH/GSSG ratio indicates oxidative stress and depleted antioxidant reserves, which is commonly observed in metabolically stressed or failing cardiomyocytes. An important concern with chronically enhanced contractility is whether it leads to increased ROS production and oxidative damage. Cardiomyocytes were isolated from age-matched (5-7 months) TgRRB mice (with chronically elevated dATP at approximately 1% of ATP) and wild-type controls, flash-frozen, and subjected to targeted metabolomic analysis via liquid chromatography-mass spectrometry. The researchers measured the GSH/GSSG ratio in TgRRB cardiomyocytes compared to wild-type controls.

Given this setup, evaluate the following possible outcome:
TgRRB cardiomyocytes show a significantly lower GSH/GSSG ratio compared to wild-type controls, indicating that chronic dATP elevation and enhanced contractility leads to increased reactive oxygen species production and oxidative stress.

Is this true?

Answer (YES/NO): NO